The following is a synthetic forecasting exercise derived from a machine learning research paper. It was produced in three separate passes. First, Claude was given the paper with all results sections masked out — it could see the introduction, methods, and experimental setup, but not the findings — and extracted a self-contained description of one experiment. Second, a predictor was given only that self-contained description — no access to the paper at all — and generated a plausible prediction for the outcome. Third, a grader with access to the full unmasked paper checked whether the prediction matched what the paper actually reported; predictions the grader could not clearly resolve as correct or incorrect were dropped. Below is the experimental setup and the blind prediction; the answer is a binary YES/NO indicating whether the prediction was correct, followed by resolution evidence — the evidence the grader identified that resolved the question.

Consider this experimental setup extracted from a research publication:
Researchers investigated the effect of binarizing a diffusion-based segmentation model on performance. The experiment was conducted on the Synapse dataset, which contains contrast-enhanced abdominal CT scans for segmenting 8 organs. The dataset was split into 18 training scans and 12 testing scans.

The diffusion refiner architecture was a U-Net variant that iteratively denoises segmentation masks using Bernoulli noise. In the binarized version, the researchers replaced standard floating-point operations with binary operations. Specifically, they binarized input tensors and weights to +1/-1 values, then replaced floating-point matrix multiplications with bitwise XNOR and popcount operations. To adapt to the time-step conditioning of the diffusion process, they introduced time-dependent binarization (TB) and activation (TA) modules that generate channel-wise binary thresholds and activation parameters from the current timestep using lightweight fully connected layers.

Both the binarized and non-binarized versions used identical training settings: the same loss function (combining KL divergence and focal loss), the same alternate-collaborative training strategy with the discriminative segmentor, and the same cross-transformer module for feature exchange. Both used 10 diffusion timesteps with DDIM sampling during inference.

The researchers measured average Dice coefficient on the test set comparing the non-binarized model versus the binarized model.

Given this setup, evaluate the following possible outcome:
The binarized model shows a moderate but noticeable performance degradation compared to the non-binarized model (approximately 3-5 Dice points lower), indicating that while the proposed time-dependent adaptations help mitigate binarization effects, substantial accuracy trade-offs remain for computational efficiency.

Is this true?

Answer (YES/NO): NO